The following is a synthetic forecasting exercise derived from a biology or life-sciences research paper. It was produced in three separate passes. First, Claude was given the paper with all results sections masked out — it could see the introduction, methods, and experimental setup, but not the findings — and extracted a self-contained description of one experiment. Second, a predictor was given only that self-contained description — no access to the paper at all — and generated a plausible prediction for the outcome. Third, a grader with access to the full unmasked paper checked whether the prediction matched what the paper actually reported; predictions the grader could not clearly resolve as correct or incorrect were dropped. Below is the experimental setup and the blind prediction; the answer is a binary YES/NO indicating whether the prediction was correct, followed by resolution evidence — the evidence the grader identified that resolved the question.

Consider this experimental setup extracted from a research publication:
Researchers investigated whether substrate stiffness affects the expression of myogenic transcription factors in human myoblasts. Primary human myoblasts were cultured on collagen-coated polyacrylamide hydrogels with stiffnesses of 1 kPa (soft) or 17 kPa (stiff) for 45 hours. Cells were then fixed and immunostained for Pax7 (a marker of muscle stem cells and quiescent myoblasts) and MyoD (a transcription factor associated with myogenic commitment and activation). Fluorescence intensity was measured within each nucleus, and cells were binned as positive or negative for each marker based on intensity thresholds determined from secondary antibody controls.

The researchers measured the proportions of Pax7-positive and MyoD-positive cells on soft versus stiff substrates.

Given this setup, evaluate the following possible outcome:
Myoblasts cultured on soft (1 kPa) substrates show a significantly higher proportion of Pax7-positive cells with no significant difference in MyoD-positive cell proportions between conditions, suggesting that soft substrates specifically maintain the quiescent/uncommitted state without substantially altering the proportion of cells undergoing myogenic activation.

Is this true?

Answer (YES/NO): NO